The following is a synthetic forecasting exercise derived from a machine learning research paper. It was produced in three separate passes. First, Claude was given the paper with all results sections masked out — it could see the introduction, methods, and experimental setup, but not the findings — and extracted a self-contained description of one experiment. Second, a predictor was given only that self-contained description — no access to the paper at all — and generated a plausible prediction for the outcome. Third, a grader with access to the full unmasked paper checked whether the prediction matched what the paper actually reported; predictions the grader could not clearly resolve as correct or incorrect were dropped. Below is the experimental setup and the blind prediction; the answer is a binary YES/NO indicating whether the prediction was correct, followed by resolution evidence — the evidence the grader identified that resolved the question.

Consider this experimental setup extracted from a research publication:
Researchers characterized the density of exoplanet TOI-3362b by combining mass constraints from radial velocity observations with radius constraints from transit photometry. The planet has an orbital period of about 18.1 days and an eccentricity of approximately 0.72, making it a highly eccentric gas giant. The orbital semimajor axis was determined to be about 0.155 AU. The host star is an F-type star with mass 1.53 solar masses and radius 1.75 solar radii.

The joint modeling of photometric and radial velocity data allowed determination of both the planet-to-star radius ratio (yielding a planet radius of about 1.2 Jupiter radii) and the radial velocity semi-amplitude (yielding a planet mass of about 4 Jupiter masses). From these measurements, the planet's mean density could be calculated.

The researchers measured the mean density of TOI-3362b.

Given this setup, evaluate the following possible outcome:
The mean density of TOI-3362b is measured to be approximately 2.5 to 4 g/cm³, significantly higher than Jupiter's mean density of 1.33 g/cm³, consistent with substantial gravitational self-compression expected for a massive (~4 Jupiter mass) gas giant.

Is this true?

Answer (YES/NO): YES